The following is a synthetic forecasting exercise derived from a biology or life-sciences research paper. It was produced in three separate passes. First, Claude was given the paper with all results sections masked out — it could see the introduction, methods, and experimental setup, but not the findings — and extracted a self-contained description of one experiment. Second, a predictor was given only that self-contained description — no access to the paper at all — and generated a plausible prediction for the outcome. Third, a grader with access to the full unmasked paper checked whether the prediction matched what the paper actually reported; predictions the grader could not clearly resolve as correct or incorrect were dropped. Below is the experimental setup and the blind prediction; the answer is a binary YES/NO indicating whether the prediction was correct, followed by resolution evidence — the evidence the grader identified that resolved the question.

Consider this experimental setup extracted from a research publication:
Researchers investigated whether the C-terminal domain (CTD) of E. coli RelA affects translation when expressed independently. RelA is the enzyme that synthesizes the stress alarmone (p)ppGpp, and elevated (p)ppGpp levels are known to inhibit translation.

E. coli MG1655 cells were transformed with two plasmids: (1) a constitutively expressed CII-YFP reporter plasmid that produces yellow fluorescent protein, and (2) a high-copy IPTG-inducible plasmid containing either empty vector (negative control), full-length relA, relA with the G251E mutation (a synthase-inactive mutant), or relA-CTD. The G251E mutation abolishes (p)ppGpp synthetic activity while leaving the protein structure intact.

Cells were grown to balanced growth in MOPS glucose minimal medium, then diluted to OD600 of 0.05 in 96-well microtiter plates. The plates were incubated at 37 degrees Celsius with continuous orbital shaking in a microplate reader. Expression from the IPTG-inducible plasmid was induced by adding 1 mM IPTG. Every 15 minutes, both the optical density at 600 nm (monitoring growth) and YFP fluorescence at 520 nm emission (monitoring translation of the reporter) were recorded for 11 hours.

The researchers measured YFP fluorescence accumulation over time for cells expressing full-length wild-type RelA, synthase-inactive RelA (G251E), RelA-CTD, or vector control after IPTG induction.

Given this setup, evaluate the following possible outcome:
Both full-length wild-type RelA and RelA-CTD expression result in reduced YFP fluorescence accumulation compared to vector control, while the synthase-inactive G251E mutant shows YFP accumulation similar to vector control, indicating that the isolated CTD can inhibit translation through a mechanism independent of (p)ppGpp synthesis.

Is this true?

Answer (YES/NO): NO